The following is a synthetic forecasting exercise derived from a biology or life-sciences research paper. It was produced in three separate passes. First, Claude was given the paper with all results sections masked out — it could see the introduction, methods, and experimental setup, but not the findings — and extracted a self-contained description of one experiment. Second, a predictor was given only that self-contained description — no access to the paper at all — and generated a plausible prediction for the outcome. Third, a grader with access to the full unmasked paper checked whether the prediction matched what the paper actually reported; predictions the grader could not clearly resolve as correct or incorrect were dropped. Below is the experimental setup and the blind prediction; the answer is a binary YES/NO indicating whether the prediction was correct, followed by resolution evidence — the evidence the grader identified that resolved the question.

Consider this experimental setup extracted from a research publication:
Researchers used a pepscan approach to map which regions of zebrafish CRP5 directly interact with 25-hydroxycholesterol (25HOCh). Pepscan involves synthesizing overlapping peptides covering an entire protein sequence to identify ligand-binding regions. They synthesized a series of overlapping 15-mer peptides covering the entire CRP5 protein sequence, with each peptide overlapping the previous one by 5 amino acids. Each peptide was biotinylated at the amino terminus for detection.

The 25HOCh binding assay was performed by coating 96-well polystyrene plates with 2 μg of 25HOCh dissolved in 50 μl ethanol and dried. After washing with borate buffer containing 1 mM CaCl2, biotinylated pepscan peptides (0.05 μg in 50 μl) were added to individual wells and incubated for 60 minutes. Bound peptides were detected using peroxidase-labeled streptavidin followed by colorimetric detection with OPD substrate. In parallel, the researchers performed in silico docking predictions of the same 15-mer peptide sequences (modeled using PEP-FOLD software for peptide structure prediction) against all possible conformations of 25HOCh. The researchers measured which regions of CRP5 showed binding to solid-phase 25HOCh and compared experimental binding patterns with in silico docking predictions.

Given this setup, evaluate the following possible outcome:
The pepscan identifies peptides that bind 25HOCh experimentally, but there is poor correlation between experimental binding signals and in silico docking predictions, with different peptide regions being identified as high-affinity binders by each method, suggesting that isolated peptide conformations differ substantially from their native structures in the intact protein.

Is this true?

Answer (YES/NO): NO